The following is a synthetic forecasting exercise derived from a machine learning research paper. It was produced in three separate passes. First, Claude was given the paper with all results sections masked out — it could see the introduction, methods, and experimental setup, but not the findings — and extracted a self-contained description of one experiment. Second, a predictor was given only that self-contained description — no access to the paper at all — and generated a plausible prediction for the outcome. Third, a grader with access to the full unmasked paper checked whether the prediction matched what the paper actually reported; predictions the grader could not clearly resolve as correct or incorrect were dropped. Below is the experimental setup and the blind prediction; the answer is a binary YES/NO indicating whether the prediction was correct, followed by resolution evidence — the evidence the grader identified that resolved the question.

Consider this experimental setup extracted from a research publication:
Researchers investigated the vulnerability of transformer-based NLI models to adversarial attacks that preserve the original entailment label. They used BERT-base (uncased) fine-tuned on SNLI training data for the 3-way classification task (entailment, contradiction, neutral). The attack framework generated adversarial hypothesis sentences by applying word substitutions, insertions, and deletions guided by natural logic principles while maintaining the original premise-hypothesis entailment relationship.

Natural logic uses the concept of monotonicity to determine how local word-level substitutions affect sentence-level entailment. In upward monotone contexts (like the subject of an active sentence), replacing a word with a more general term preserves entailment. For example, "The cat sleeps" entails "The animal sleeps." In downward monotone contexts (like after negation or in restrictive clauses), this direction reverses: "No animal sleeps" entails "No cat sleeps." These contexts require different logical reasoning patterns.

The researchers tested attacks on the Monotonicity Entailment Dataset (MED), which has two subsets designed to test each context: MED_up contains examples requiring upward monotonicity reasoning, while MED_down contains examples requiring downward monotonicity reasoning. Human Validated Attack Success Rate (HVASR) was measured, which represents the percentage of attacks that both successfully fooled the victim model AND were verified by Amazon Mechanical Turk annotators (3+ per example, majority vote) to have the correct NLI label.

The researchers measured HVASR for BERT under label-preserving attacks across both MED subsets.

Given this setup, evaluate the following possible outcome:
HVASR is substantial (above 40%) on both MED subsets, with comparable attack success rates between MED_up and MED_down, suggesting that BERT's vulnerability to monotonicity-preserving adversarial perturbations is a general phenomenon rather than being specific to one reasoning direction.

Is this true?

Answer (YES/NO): YES